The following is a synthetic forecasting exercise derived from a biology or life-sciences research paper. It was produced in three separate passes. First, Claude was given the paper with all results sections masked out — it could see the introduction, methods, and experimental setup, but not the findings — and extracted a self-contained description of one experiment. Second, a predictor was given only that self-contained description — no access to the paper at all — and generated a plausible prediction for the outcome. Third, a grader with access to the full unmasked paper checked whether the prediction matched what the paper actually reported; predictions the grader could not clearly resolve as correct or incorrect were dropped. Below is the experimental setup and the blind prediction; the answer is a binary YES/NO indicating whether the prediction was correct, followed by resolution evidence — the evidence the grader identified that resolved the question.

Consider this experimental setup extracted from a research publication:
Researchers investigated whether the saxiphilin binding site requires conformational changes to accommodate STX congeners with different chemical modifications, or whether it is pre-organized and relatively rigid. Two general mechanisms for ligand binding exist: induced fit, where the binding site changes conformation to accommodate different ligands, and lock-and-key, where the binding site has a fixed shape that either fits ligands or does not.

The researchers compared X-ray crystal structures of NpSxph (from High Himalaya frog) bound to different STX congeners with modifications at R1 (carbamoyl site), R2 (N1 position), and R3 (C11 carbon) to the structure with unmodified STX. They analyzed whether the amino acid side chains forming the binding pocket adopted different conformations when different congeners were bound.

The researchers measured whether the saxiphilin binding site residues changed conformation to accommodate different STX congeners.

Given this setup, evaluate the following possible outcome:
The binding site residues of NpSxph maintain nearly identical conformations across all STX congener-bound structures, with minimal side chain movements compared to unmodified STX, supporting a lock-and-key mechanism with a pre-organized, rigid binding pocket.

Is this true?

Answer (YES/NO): YES